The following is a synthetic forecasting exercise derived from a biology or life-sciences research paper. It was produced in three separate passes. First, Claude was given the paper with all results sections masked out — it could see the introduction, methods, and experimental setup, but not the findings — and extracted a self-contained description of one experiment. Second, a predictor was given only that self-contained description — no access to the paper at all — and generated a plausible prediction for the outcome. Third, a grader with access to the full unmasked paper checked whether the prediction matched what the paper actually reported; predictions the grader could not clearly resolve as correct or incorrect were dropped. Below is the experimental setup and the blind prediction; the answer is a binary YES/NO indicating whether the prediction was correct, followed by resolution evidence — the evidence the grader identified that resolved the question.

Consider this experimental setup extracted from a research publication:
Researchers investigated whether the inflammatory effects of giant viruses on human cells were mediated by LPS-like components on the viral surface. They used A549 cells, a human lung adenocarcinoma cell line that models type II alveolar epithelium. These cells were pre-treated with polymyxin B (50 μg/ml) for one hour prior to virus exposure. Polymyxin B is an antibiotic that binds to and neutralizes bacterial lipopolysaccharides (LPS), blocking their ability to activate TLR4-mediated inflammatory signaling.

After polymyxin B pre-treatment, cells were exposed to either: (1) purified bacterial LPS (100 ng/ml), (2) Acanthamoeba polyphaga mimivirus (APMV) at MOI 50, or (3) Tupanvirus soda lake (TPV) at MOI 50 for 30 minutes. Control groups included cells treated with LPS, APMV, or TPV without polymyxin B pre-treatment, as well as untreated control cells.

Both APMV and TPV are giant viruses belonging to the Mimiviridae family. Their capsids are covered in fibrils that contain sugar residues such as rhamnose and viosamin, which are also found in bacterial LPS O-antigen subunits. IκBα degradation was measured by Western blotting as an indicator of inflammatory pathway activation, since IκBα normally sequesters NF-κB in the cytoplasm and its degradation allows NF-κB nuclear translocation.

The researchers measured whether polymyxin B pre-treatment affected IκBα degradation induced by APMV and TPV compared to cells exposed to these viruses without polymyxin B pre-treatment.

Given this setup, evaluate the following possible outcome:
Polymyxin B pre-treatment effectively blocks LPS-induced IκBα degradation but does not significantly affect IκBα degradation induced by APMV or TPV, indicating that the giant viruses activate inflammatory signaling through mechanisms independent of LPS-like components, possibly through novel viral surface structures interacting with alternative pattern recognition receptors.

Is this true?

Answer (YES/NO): NO